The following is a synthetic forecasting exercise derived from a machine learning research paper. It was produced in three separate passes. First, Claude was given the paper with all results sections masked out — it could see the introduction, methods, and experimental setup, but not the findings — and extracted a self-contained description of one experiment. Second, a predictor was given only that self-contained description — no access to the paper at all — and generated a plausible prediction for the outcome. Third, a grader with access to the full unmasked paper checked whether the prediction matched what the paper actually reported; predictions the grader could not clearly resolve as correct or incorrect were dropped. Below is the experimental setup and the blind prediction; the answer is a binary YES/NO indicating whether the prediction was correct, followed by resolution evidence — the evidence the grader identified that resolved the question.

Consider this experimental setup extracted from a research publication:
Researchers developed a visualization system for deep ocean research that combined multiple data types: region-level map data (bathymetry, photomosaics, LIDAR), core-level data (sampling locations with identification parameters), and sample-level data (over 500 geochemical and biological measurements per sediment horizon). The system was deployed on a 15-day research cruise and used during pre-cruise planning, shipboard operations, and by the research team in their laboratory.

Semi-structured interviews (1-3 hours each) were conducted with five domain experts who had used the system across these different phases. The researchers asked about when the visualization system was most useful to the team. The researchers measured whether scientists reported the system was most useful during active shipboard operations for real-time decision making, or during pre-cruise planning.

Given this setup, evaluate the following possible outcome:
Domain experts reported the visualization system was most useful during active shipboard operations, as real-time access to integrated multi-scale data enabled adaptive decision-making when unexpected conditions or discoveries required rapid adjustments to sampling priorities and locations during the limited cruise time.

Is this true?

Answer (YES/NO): NO